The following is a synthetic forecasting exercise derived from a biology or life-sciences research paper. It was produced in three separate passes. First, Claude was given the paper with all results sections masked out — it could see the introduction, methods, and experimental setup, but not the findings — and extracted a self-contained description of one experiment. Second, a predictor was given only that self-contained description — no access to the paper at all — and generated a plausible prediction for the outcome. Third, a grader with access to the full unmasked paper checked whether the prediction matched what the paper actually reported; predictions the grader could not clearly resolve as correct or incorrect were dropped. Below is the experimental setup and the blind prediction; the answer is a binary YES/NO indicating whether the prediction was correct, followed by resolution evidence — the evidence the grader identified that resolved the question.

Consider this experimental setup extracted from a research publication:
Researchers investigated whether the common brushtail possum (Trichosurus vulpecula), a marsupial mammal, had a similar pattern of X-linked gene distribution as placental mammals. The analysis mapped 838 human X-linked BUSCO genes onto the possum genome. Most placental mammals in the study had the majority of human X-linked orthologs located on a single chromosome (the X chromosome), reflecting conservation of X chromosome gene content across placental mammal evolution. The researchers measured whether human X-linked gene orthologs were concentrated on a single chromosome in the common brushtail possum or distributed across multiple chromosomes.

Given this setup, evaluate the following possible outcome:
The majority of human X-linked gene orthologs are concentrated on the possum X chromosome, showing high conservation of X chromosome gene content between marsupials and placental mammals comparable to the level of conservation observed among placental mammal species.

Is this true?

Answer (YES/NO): NO